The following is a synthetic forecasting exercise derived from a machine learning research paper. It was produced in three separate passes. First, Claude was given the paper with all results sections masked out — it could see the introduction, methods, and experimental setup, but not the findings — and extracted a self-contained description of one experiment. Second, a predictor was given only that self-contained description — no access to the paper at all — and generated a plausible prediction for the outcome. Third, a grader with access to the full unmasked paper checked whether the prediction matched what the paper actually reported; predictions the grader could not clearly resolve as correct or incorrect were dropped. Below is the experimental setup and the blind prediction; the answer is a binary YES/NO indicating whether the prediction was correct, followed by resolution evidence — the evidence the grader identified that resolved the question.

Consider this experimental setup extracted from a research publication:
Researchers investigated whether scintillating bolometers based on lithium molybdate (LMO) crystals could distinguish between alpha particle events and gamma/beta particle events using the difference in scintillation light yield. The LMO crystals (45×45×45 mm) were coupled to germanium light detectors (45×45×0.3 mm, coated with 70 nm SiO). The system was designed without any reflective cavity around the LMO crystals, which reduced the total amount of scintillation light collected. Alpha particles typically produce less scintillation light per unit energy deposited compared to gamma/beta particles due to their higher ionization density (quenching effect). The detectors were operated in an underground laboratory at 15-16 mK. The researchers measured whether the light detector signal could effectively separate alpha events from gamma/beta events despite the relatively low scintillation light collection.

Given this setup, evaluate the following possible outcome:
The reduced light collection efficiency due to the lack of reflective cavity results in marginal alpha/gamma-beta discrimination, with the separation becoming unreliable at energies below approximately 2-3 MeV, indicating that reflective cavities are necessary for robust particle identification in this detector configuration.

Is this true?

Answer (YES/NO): NO